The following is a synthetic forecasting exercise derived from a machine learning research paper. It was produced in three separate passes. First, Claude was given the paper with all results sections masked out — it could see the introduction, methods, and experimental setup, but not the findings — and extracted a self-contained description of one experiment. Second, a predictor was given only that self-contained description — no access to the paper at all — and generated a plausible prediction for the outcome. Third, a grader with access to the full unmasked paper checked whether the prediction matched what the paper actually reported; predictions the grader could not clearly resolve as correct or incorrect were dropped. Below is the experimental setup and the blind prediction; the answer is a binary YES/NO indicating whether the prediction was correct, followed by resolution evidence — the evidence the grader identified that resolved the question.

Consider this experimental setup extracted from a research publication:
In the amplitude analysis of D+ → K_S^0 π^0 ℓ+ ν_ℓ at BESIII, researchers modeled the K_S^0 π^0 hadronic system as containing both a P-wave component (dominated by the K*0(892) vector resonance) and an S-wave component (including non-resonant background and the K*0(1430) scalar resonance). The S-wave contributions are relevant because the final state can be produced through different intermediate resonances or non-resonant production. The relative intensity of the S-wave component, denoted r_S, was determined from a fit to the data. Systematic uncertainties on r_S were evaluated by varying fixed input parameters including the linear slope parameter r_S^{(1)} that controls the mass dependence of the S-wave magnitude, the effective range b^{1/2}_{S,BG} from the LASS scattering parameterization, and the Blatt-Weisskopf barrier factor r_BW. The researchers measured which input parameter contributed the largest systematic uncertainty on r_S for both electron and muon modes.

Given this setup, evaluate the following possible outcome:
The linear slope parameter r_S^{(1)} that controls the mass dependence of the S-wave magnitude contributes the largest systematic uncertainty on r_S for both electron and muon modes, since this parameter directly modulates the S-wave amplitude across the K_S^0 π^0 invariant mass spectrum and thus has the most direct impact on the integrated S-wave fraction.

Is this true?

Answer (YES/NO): YES